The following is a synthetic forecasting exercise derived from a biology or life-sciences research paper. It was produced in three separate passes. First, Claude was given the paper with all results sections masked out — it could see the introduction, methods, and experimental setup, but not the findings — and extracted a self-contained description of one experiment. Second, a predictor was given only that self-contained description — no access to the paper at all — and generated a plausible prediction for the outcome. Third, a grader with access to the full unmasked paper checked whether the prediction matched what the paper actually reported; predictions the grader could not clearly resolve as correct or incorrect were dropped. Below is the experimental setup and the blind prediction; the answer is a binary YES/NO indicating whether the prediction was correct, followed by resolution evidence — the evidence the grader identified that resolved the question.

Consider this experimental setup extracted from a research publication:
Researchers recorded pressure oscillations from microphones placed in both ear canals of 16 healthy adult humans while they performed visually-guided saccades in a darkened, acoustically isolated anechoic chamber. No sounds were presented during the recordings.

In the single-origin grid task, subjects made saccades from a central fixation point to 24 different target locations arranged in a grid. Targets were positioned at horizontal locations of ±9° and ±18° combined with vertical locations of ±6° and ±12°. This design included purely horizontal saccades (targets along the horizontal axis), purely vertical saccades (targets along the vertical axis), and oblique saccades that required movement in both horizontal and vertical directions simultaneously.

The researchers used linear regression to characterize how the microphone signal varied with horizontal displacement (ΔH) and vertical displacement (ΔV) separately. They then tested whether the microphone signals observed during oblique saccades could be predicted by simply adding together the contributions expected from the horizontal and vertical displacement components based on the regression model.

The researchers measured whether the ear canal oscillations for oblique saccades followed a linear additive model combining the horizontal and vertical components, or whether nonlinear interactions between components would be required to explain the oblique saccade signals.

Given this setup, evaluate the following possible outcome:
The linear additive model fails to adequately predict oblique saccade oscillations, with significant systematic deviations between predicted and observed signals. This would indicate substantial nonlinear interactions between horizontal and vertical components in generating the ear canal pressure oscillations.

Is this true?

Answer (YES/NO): NO